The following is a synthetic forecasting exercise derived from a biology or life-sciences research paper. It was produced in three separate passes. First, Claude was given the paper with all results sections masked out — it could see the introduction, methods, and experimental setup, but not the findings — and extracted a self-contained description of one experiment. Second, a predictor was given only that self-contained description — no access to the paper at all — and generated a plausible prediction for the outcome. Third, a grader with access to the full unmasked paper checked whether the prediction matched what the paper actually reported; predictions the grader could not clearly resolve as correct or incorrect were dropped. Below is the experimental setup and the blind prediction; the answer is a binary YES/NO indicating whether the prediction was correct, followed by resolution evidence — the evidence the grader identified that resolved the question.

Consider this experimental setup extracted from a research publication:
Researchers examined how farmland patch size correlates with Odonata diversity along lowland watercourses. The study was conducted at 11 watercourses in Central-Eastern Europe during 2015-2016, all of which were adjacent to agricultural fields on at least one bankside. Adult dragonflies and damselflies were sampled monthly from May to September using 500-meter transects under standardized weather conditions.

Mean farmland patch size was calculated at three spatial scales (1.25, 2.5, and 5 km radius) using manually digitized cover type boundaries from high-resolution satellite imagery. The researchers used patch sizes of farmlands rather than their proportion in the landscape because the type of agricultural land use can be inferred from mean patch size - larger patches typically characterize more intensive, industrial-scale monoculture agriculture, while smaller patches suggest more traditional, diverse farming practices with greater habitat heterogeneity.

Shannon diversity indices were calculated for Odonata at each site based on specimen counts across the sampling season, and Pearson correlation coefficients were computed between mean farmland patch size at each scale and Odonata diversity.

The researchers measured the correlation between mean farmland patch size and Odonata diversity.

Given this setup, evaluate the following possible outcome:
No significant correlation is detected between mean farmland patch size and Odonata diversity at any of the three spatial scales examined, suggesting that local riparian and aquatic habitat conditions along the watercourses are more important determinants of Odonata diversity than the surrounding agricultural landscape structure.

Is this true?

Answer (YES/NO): NO